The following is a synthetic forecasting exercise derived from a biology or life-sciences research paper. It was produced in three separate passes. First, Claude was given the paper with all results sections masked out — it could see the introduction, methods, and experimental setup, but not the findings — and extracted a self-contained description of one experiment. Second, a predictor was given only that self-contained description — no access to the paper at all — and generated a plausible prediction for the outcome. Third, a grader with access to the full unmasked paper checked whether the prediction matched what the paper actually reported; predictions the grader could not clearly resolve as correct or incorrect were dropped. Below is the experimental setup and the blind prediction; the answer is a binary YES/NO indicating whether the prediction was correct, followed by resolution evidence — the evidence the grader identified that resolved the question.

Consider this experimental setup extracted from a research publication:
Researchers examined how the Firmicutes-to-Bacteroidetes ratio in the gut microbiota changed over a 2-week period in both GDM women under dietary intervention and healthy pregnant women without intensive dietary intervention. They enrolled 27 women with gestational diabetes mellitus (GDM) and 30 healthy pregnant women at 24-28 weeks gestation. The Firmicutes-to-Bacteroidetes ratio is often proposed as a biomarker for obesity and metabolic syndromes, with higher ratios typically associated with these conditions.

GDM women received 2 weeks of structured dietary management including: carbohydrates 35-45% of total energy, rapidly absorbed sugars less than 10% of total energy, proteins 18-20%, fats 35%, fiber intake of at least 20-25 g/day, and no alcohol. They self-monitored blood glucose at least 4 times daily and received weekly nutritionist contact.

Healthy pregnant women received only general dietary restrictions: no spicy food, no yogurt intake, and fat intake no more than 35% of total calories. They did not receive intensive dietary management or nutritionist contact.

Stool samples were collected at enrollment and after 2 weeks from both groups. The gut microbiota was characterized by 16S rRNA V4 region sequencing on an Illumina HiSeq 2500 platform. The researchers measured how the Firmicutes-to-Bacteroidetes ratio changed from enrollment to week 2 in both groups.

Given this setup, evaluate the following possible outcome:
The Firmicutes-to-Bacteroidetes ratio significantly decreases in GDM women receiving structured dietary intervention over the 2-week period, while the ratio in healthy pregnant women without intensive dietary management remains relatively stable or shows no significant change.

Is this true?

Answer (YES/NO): NO